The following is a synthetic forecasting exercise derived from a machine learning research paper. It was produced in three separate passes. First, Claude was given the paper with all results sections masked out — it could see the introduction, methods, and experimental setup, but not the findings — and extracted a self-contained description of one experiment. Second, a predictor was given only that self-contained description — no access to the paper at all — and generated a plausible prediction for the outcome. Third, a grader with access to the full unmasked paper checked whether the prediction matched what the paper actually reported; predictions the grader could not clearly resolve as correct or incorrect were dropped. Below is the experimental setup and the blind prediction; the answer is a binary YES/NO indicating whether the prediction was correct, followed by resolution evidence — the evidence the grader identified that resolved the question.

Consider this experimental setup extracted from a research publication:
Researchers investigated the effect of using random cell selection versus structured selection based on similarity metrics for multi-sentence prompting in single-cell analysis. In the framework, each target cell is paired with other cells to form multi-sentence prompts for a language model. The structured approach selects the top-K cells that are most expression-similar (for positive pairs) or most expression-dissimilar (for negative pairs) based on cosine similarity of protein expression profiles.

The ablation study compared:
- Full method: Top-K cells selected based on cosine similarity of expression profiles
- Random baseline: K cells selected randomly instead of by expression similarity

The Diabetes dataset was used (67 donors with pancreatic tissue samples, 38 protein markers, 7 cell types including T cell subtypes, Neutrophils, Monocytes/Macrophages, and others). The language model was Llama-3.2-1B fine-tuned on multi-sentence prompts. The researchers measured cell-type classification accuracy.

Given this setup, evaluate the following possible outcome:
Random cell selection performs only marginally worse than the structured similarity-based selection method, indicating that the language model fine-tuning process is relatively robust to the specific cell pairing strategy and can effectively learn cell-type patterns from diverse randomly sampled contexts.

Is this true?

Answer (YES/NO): NO